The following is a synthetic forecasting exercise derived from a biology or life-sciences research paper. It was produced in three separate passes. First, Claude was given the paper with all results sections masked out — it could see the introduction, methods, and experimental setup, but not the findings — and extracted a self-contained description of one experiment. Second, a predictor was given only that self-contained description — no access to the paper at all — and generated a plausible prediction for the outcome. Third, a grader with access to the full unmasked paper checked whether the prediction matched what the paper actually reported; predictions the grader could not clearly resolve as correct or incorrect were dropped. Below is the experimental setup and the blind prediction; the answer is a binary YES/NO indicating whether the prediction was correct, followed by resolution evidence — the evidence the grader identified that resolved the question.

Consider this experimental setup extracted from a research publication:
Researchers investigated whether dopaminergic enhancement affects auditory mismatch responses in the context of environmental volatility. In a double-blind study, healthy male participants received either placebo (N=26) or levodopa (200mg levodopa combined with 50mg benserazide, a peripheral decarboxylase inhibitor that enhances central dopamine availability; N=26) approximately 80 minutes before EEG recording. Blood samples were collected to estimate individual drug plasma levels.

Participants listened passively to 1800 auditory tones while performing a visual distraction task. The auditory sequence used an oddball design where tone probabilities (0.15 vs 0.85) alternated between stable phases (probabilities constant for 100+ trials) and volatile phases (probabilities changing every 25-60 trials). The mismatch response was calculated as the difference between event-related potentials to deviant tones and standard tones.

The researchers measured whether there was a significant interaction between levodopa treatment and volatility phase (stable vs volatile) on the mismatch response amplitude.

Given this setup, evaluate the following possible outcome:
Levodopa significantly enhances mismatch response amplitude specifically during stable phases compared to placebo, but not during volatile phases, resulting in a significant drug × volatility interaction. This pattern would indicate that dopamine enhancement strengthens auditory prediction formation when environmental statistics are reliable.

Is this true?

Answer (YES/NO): NO